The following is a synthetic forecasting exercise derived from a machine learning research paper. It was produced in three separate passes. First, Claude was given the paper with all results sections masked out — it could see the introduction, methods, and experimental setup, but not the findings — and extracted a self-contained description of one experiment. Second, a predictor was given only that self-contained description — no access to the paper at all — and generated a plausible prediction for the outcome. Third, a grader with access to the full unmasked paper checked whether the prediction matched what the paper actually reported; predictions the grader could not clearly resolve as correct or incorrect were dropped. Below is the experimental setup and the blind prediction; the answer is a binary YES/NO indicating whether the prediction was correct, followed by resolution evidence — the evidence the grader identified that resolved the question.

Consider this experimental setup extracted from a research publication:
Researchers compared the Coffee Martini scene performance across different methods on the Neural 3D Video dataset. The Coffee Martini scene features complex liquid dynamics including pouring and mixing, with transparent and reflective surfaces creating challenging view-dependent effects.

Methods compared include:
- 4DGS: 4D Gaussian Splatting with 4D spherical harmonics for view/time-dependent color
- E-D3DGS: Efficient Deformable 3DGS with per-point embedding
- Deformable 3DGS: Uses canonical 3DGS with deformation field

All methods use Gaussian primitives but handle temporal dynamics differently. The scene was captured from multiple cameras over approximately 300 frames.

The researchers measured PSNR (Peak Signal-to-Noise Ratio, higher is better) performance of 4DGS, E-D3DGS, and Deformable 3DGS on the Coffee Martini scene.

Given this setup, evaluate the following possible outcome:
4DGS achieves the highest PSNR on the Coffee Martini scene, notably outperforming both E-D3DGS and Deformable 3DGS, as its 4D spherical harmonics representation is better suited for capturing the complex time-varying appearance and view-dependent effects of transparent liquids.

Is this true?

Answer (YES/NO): NO